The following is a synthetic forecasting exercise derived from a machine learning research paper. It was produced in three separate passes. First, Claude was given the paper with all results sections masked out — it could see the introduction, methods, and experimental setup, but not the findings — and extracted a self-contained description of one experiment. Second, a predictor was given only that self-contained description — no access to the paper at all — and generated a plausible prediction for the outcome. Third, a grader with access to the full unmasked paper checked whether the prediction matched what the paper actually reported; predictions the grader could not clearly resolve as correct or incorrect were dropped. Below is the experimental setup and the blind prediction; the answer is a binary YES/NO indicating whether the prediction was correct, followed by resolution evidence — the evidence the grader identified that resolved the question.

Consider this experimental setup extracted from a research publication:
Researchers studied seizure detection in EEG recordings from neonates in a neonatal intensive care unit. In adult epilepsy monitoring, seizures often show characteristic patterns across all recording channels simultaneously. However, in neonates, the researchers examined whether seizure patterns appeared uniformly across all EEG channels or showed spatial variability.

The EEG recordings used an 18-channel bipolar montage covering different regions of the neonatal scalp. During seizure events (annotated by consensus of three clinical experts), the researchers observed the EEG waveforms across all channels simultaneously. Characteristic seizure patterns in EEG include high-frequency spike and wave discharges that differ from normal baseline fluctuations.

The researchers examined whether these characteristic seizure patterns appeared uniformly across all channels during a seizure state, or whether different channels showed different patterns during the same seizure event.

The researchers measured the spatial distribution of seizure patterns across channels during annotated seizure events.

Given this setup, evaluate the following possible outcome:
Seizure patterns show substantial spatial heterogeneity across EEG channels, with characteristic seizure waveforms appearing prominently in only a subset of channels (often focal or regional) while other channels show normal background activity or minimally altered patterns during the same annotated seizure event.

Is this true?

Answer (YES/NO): YES